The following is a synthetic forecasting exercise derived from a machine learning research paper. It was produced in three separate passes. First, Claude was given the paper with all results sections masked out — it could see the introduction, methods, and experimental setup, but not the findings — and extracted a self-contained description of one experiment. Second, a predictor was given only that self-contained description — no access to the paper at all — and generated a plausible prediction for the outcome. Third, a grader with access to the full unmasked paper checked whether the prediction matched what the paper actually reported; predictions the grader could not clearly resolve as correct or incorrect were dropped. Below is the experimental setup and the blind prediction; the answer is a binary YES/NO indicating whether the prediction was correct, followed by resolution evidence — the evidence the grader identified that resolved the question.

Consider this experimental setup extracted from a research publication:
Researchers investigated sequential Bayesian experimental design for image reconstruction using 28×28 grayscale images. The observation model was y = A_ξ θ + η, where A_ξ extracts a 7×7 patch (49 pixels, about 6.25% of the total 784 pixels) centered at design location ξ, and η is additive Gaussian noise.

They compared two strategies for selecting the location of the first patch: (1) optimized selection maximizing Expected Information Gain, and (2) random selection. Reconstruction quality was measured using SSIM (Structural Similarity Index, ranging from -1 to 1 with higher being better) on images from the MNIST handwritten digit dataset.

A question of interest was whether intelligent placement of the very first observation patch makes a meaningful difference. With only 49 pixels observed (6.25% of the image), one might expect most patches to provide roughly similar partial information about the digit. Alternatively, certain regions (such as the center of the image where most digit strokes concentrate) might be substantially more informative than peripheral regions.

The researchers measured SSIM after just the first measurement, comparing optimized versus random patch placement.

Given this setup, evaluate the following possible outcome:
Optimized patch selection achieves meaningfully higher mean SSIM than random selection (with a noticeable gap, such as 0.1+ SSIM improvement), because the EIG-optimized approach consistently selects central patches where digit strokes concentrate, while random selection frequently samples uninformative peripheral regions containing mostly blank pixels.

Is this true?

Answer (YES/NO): NO